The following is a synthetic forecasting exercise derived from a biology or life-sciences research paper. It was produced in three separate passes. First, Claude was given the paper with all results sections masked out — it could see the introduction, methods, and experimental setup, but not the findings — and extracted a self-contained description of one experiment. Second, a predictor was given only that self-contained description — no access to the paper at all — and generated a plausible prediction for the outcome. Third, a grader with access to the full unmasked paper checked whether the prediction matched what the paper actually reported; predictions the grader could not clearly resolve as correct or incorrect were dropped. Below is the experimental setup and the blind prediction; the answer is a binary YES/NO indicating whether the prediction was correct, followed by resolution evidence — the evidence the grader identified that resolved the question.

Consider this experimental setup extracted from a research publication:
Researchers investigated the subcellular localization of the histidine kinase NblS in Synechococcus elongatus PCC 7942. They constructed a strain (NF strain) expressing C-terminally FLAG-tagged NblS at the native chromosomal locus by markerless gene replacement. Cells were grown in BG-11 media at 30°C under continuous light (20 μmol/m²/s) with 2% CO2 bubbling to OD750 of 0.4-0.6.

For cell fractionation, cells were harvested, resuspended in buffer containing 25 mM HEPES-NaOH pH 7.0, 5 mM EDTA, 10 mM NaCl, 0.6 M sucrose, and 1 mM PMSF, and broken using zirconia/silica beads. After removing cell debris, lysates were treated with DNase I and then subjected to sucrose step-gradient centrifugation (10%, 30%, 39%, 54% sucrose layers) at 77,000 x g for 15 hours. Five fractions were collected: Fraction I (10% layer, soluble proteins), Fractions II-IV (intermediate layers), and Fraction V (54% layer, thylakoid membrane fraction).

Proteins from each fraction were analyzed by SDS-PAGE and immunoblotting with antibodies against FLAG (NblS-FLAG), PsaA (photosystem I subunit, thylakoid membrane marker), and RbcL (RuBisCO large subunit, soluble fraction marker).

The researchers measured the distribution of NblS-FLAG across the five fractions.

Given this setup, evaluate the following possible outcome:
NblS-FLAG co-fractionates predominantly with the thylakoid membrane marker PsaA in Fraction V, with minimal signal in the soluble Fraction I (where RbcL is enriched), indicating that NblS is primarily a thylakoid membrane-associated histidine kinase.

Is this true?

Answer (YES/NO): NO